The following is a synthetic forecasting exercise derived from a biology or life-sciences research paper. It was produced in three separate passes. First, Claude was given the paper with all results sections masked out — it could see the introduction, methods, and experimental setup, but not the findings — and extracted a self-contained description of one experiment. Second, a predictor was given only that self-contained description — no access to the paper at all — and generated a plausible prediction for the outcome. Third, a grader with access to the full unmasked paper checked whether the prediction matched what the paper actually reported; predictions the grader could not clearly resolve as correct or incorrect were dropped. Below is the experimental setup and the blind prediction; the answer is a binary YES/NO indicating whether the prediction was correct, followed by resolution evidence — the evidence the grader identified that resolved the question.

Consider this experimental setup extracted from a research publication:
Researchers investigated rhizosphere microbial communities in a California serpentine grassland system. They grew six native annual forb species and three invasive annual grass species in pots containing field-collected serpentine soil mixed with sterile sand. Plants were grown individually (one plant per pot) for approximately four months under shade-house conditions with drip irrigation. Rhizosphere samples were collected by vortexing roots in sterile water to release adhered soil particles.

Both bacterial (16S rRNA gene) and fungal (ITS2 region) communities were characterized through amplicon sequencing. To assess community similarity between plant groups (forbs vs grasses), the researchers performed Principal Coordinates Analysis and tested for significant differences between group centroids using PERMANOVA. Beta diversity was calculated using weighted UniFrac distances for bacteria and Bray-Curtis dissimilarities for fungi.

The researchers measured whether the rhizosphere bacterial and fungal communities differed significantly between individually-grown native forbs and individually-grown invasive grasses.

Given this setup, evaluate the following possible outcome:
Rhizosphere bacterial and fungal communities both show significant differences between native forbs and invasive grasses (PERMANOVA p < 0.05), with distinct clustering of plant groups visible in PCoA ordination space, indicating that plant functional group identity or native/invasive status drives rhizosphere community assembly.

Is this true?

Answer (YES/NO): NO